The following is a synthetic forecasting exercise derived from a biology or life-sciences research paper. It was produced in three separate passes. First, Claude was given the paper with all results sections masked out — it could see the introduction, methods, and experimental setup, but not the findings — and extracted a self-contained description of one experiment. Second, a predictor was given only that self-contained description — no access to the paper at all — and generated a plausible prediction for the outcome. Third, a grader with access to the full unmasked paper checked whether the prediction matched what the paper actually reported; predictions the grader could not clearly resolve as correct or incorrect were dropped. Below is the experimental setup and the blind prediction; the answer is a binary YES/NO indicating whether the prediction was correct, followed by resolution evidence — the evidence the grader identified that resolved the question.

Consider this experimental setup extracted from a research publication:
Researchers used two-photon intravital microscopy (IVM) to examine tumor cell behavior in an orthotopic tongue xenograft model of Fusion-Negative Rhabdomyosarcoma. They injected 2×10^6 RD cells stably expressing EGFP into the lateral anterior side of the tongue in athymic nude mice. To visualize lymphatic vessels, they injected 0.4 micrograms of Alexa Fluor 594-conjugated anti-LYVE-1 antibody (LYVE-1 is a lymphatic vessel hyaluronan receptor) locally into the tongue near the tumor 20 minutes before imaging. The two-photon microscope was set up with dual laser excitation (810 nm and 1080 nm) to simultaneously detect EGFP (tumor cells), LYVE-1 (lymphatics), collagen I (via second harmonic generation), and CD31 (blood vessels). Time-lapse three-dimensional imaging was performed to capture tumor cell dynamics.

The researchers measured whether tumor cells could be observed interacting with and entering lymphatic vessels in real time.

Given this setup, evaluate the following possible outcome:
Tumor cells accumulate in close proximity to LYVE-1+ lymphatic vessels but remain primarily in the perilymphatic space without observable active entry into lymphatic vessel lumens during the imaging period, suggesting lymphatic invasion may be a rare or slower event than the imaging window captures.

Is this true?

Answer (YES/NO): NO